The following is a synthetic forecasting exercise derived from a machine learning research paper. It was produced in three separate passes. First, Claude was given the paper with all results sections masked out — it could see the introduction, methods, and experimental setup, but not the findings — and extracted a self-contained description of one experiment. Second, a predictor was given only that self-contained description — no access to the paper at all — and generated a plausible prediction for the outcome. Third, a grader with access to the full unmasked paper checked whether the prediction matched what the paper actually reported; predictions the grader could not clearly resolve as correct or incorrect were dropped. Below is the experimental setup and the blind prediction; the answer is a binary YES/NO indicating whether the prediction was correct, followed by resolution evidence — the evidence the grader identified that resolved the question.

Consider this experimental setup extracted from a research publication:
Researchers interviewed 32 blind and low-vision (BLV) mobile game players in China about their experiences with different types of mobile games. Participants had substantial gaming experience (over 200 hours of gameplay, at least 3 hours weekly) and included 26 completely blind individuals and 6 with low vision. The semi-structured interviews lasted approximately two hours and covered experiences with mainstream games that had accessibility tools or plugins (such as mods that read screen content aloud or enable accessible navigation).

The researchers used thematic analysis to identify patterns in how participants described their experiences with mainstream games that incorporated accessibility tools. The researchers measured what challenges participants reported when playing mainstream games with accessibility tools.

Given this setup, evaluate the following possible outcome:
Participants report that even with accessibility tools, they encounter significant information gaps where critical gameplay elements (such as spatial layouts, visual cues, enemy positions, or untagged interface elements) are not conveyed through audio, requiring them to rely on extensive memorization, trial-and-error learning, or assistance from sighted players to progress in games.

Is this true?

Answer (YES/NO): NO